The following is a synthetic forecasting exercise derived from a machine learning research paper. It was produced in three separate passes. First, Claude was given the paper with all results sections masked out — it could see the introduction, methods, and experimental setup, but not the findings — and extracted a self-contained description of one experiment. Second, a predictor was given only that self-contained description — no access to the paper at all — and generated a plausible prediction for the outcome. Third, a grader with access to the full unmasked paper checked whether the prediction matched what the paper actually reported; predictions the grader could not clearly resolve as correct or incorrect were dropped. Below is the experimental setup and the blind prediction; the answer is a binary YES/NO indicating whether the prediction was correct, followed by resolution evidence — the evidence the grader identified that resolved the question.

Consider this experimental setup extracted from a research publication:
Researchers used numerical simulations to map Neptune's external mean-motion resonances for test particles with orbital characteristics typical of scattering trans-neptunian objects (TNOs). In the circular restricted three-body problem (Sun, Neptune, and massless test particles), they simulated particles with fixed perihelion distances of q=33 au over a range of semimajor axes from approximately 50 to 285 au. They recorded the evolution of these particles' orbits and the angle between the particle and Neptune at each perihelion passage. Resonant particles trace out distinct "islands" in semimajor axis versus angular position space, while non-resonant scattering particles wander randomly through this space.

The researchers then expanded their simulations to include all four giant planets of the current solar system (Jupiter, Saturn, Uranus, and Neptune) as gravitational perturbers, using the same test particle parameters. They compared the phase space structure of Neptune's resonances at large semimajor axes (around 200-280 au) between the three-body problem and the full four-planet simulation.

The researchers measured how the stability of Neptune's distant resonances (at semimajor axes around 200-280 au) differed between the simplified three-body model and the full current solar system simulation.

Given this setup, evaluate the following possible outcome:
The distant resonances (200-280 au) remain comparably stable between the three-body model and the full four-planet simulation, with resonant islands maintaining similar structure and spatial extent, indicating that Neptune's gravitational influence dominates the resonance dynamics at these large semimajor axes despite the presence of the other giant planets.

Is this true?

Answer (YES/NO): NO